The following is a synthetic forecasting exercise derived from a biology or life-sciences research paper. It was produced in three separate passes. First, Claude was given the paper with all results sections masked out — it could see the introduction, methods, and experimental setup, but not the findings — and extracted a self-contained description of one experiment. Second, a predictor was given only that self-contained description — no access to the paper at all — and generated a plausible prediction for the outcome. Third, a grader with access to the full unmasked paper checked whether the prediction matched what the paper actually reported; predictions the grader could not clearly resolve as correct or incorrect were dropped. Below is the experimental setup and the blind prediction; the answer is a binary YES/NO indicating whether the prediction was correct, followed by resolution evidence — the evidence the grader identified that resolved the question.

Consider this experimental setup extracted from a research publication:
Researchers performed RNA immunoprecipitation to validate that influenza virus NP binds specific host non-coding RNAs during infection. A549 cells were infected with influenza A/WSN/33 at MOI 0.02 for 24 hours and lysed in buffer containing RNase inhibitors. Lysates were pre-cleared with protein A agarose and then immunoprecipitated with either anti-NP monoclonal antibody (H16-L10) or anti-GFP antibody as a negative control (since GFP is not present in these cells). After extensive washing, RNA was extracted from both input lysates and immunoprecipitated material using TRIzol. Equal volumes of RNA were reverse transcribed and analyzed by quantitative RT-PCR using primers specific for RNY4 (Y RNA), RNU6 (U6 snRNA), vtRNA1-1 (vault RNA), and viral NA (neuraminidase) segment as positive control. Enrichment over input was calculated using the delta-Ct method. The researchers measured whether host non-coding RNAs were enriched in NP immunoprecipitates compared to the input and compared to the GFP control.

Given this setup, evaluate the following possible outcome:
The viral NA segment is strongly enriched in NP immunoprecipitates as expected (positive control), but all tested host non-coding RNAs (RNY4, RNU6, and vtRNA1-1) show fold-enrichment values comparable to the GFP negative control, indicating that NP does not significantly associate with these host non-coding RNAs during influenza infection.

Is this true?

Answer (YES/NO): NO